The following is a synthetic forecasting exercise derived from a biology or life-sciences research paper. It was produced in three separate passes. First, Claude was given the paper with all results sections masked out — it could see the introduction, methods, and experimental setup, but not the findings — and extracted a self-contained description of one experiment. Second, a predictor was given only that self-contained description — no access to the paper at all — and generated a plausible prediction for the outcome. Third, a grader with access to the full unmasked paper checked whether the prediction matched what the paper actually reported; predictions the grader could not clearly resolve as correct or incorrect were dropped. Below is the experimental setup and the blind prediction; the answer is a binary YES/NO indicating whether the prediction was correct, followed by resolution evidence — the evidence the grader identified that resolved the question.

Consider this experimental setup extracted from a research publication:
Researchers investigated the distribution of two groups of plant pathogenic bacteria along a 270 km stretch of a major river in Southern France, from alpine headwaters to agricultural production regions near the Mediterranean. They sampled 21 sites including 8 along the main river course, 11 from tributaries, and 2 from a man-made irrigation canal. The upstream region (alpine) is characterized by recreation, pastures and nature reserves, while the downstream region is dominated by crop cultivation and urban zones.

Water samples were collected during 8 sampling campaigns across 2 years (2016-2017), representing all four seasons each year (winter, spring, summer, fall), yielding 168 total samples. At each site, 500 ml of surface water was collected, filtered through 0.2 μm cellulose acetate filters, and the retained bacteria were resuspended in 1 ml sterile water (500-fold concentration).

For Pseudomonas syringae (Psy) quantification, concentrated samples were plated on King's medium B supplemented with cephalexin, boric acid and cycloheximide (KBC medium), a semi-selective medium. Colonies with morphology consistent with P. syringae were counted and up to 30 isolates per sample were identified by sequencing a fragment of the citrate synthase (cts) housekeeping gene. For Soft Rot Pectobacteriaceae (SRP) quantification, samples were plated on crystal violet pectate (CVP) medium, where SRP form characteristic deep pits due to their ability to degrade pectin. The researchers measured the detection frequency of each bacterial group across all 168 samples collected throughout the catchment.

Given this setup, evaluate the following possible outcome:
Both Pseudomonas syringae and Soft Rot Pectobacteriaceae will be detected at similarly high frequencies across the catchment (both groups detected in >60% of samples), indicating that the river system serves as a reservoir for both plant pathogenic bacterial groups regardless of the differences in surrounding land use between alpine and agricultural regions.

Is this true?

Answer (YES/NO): NO